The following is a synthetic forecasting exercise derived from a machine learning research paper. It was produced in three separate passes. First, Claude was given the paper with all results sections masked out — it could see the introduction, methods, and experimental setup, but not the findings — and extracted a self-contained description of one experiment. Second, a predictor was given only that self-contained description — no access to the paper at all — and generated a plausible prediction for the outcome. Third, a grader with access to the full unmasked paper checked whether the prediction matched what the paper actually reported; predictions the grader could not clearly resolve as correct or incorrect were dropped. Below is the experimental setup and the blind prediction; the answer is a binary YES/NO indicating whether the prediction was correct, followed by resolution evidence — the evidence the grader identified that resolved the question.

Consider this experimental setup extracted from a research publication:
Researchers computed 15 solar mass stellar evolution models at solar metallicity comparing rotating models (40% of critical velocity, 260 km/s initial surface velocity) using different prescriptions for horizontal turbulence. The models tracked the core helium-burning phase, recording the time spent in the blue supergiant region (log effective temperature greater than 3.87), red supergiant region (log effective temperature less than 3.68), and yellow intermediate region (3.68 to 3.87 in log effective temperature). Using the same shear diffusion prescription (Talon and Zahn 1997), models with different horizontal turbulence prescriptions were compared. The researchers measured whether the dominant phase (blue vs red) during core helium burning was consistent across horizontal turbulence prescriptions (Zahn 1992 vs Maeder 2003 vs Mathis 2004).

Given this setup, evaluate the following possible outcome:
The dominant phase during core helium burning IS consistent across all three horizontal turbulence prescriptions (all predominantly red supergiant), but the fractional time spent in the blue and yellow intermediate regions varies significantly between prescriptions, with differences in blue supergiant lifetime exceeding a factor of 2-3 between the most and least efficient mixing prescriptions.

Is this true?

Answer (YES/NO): NO